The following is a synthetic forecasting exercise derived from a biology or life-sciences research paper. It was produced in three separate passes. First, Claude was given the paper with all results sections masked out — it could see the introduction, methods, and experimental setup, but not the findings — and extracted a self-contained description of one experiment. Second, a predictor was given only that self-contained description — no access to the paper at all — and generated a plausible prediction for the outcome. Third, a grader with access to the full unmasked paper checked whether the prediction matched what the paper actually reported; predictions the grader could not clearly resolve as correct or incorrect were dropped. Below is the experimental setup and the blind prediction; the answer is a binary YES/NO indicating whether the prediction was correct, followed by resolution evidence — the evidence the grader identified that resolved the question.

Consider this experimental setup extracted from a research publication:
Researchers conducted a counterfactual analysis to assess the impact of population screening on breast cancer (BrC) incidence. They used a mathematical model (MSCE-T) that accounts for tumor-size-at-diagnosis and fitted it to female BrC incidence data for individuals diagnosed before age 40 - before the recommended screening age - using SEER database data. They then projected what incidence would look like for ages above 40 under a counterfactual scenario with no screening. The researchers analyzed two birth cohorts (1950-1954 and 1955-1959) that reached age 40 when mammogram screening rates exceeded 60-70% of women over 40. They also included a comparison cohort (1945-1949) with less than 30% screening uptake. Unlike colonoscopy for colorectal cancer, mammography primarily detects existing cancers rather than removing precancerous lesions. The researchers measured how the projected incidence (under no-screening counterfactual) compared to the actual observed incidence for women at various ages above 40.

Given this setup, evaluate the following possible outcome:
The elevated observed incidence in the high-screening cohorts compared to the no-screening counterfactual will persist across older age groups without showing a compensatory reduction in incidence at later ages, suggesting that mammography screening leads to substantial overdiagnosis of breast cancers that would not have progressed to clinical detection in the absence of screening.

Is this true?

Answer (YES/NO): NO